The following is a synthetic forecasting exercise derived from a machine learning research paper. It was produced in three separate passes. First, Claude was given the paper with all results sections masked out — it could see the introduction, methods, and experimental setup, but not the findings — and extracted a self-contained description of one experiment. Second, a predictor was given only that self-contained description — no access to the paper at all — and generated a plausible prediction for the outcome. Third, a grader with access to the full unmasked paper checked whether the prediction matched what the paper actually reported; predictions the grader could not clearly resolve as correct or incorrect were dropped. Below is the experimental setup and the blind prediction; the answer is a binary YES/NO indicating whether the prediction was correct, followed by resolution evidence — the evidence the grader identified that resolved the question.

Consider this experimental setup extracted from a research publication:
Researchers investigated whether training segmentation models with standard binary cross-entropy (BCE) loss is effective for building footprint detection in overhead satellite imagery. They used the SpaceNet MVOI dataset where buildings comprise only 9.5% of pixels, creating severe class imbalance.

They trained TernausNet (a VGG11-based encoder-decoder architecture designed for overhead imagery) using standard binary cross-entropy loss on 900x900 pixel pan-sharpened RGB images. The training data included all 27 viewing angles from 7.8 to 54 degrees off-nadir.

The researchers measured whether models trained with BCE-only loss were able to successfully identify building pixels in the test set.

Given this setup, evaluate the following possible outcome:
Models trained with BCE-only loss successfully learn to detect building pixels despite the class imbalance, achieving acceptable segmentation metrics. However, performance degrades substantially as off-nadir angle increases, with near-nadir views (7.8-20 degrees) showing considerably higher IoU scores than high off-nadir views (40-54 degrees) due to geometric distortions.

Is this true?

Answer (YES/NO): NO